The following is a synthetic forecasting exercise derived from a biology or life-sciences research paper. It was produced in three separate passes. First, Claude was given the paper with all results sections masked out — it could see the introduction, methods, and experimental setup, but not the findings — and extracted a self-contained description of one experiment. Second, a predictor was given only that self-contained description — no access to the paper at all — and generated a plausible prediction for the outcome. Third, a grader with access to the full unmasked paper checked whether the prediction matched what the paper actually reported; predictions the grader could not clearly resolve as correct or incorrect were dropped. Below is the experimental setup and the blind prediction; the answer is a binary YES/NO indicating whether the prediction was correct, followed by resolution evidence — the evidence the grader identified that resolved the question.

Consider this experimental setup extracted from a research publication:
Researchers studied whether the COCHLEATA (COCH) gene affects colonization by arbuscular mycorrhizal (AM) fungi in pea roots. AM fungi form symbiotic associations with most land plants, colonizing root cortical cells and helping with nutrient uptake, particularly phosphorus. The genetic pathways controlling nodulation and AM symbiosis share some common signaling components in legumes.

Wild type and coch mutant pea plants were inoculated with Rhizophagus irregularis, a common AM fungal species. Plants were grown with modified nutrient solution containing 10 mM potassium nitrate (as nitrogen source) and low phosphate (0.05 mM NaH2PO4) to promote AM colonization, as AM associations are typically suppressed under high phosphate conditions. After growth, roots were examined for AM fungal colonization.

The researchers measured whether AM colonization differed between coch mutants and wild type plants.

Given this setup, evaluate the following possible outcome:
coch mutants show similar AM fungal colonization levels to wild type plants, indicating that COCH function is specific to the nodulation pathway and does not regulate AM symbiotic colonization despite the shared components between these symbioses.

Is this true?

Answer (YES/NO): NO